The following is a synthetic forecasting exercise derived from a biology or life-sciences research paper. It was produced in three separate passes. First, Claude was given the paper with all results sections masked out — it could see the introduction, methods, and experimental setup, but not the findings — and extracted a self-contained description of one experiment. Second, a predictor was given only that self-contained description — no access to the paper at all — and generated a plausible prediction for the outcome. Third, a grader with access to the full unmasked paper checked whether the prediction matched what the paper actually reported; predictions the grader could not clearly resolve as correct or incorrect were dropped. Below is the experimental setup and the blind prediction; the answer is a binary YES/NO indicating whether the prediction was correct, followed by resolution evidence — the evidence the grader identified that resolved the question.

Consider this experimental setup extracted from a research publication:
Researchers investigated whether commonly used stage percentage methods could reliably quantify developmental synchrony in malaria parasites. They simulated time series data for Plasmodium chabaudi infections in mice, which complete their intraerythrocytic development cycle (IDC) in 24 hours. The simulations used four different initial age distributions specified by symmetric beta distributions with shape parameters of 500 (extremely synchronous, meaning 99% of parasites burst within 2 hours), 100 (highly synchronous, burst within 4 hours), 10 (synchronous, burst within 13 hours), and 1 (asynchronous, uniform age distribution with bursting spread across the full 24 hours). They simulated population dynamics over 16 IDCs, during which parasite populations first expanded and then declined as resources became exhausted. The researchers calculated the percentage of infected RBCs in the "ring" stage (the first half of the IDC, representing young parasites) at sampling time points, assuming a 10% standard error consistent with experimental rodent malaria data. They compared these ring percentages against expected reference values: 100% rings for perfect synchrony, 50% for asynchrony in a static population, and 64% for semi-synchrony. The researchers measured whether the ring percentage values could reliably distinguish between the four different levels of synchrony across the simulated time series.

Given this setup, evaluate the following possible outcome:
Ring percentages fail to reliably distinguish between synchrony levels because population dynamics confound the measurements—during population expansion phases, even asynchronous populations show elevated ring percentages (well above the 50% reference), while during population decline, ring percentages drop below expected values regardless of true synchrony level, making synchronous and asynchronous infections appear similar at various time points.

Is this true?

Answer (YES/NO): YES